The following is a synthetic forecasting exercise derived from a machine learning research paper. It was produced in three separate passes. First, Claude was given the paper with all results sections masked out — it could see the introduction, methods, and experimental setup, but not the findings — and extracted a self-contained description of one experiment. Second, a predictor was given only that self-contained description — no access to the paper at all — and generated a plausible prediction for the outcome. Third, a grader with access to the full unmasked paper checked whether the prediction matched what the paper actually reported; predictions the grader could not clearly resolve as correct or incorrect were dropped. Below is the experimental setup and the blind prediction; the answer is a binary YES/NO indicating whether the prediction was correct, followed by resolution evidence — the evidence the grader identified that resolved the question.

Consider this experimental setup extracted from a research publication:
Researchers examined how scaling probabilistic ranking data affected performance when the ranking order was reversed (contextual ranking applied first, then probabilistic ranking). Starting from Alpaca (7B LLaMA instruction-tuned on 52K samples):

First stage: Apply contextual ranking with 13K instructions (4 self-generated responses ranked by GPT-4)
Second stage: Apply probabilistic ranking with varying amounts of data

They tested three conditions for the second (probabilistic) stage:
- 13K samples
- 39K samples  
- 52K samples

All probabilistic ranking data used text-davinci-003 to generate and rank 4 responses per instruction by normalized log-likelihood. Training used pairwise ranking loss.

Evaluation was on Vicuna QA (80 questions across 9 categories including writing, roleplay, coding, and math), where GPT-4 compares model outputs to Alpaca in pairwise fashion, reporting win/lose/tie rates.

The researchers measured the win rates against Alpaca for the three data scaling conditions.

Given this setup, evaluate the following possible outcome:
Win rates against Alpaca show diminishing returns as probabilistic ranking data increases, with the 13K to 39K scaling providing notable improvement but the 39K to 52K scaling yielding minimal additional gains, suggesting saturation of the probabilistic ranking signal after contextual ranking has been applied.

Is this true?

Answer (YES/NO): NO